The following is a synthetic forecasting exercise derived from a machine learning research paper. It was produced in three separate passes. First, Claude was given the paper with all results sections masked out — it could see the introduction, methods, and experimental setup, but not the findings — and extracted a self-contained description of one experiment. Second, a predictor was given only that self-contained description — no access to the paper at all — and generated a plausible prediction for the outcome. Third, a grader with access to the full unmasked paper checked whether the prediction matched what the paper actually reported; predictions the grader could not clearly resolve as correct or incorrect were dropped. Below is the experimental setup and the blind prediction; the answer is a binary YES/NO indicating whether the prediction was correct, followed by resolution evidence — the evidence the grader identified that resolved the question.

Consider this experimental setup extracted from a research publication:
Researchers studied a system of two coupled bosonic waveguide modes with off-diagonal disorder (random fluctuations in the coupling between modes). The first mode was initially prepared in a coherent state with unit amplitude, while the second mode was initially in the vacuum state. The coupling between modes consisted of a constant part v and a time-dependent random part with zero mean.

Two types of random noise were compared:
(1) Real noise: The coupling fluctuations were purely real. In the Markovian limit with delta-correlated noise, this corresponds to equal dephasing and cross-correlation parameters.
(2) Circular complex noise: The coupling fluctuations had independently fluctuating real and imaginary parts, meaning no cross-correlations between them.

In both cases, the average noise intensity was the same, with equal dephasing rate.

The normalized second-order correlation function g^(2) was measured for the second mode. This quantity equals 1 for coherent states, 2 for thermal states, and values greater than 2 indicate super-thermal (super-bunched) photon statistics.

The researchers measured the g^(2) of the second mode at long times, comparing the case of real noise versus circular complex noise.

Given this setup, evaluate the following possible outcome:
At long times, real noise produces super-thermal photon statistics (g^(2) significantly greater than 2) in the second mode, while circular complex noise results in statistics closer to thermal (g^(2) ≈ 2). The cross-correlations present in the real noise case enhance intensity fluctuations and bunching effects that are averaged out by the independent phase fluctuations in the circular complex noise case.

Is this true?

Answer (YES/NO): NO